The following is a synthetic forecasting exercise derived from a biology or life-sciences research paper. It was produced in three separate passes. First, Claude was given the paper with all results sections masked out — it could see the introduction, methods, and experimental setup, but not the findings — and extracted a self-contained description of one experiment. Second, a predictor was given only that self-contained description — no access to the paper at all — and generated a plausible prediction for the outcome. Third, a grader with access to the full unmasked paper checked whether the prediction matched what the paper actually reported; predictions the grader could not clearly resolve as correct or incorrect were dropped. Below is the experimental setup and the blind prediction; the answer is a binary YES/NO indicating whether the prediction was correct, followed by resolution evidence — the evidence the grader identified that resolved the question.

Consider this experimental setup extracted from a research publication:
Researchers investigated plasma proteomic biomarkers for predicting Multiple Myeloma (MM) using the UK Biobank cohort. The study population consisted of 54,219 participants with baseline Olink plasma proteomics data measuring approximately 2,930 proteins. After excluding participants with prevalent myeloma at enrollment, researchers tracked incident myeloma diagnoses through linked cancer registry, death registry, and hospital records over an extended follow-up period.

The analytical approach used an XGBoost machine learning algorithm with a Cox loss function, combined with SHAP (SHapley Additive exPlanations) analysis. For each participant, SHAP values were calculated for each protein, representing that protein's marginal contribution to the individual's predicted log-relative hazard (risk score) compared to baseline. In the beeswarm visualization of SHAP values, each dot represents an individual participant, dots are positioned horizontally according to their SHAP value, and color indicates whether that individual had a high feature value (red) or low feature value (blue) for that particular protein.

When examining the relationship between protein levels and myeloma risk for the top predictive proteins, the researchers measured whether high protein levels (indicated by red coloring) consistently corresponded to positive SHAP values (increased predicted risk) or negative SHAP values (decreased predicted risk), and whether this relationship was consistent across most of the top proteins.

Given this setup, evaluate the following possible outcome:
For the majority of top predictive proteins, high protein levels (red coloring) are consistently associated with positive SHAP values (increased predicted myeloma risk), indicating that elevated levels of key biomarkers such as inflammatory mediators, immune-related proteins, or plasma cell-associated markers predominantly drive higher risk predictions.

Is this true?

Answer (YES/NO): YES